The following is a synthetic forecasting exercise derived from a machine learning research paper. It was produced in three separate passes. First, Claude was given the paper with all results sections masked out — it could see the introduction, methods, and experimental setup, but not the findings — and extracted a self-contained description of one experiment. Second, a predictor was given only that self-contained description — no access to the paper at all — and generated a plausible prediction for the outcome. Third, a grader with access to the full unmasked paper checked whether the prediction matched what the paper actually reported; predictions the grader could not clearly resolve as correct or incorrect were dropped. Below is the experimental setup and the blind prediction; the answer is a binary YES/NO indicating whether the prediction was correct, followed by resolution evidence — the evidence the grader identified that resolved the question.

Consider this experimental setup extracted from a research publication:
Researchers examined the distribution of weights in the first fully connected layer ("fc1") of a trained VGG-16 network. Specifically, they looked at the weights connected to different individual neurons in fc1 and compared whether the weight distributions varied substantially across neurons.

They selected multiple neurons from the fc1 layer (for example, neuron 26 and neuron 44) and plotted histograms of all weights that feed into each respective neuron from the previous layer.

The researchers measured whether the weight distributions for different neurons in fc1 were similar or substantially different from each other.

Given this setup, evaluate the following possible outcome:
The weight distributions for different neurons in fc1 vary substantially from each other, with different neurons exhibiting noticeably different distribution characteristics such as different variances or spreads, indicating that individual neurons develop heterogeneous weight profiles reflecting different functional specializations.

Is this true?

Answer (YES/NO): NO